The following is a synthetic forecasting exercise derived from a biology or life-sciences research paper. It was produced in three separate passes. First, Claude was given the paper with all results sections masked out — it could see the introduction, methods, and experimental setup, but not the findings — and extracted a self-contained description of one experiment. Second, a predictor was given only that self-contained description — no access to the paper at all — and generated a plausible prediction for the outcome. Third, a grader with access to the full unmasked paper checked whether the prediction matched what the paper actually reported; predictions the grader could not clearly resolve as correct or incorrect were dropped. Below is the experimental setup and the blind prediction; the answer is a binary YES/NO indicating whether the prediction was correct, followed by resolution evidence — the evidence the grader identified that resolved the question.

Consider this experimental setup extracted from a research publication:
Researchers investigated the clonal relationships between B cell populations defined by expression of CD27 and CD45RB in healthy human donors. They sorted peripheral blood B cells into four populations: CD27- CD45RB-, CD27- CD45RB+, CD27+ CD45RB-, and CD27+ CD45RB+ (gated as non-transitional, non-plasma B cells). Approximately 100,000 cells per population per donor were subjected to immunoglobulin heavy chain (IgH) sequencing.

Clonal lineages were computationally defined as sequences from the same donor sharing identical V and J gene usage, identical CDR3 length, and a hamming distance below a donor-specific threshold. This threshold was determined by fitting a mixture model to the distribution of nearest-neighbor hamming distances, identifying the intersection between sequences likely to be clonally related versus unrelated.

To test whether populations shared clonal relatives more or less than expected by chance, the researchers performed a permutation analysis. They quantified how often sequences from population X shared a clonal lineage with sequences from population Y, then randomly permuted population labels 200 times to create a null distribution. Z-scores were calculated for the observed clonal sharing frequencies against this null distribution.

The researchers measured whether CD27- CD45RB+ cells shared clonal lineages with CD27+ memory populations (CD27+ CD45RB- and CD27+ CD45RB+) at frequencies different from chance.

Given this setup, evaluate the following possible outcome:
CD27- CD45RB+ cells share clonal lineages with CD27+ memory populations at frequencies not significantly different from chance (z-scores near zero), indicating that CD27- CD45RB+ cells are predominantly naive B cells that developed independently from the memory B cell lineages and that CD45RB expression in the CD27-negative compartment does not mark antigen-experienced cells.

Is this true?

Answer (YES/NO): NO